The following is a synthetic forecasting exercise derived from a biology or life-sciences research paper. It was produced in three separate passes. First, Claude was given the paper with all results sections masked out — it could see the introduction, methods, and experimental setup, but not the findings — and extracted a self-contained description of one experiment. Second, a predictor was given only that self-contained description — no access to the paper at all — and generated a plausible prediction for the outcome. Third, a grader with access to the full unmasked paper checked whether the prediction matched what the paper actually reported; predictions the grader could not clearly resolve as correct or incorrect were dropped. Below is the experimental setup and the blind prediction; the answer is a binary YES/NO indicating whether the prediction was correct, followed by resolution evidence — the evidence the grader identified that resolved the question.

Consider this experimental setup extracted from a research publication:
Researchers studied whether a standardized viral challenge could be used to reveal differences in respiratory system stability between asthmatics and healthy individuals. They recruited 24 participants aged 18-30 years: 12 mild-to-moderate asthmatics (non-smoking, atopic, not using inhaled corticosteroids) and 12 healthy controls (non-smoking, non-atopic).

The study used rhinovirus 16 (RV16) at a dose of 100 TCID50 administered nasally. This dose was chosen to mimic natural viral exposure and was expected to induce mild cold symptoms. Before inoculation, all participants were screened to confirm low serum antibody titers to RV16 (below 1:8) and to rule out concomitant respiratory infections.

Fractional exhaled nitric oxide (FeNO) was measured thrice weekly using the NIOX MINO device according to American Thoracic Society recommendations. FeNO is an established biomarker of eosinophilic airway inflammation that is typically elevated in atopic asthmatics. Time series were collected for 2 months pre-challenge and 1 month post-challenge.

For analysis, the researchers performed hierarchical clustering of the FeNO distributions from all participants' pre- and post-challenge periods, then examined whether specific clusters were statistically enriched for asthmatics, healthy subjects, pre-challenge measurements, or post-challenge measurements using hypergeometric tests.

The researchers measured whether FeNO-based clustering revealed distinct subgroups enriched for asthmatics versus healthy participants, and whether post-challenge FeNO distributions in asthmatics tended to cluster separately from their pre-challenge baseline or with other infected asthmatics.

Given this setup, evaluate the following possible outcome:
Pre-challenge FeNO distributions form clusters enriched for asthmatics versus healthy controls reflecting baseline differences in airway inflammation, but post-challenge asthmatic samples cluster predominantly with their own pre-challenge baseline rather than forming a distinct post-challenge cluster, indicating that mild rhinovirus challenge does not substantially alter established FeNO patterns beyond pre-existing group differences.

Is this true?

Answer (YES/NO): NO